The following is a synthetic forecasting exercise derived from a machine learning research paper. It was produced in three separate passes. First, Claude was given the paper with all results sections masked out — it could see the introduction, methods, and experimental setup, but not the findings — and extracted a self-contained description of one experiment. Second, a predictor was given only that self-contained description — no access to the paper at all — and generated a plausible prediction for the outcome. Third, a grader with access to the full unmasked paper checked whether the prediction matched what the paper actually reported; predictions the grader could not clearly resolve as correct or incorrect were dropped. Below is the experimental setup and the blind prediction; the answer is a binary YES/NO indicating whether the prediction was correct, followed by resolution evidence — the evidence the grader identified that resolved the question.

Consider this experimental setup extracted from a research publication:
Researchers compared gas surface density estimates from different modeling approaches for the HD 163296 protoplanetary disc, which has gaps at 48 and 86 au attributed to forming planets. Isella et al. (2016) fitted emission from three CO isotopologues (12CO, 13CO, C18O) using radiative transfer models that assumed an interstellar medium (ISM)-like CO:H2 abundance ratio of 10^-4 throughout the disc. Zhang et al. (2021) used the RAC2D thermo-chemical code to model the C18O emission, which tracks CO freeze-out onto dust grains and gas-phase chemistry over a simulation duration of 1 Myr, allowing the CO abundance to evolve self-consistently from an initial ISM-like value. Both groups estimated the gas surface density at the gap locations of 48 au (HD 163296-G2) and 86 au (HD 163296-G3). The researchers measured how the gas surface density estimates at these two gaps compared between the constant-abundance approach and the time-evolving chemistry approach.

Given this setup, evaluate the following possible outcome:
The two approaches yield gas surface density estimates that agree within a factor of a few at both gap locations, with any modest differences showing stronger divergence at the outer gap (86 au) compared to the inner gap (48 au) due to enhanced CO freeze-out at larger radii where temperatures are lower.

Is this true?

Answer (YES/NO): NO